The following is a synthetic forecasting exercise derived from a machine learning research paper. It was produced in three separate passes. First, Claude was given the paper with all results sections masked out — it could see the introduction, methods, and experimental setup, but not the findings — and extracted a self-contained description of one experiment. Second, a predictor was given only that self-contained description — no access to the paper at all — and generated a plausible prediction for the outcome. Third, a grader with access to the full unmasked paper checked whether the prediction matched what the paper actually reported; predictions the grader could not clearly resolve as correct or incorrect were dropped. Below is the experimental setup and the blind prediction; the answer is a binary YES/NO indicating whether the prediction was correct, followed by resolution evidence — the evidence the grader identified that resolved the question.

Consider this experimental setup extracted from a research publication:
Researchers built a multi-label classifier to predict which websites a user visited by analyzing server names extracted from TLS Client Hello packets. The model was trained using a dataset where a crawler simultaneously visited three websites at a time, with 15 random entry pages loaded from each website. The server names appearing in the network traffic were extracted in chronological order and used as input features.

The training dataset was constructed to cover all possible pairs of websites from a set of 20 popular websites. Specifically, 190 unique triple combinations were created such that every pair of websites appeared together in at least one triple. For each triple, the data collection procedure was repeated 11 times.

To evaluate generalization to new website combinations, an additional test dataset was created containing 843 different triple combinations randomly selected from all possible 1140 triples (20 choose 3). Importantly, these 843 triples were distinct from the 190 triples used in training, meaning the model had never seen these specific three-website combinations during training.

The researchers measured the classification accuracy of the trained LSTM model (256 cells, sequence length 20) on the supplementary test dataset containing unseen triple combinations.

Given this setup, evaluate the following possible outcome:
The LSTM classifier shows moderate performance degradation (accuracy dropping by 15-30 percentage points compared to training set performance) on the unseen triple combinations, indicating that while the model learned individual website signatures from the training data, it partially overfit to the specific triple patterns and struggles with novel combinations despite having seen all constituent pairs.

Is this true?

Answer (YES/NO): NO